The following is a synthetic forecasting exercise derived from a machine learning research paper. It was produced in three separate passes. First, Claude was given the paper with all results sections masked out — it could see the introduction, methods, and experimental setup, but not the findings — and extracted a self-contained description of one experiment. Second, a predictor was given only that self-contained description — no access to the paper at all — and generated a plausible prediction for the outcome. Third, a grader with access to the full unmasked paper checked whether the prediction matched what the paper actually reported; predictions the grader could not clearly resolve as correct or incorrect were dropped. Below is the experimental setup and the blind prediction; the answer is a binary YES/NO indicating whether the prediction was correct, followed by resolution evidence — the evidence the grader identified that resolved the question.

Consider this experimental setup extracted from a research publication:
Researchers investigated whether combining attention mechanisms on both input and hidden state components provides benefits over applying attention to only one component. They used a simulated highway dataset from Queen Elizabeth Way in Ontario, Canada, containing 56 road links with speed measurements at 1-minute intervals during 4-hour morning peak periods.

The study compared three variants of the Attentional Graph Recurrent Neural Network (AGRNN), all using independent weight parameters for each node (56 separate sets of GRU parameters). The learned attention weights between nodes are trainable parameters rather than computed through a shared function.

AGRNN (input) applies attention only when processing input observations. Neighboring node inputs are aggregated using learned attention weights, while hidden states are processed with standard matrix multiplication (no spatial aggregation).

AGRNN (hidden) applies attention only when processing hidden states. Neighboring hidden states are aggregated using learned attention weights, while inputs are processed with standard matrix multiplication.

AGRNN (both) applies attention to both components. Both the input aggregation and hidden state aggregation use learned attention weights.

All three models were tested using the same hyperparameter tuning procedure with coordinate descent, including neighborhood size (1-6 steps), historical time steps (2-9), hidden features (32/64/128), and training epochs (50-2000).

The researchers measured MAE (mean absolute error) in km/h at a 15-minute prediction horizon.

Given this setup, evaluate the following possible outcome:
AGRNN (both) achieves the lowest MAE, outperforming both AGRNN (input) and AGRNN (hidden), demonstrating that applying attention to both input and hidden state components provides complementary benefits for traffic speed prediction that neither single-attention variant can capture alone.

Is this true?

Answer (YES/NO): YES